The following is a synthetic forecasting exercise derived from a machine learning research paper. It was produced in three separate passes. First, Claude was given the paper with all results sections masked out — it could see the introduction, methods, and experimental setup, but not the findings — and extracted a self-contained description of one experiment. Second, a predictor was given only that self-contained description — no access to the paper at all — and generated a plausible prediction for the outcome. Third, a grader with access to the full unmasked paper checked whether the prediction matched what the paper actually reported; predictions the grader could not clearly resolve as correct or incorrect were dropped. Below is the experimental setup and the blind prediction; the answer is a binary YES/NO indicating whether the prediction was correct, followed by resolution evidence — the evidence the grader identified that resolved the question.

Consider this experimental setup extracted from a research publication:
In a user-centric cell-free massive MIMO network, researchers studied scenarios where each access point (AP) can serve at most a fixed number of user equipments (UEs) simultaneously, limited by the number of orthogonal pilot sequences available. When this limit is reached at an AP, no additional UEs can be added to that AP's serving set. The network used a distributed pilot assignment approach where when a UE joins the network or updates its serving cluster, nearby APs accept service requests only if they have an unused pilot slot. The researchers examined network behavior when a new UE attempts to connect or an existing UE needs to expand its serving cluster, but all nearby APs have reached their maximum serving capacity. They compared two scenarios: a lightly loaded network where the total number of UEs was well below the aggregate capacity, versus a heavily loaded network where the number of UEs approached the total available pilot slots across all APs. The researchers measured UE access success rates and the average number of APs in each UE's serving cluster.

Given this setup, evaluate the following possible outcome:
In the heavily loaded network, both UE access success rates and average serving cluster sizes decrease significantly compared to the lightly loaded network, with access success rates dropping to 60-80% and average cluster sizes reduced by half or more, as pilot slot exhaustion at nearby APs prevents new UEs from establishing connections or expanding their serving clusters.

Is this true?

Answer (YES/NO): NO